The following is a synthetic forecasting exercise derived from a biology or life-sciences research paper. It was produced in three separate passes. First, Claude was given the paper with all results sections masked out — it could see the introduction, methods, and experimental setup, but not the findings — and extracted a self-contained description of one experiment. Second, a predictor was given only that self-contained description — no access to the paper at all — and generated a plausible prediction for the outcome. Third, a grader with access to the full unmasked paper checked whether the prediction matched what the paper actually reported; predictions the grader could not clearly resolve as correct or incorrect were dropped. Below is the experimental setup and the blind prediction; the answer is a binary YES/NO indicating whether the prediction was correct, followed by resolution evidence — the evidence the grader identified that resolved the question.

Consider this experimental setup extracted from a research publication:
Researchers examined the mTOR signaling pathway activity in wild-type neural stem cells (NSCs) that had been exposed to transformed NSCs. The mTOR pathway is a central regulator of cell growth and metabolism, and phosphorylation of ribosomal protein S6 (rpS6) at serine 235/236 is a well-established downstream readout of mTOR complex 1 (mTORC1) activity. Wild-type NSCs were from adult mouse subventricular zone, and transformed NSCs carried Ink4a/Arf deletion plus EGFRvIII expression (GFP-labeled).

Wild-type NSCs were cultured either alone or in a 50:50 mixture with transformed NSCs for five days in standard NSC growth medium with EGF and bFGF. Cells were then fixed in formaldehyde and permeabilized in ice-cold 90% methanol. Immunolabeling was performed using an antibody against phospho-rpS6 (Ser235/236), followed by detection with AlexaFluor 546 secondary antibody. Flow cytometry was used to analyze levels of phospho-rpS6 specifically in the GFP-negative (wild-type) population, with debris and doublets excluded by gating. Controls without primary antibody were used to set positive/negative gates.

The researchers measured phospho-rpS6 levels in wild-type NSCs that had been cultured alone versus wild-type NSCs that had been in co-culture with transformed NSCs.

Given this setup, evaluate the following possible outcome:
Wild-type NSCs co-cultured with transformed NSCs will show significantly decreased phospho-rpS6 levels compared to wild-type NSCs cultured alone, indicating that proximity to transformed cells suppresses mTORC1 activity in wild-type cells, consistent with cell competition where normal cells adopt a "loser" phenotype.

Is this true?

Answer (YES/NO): YES